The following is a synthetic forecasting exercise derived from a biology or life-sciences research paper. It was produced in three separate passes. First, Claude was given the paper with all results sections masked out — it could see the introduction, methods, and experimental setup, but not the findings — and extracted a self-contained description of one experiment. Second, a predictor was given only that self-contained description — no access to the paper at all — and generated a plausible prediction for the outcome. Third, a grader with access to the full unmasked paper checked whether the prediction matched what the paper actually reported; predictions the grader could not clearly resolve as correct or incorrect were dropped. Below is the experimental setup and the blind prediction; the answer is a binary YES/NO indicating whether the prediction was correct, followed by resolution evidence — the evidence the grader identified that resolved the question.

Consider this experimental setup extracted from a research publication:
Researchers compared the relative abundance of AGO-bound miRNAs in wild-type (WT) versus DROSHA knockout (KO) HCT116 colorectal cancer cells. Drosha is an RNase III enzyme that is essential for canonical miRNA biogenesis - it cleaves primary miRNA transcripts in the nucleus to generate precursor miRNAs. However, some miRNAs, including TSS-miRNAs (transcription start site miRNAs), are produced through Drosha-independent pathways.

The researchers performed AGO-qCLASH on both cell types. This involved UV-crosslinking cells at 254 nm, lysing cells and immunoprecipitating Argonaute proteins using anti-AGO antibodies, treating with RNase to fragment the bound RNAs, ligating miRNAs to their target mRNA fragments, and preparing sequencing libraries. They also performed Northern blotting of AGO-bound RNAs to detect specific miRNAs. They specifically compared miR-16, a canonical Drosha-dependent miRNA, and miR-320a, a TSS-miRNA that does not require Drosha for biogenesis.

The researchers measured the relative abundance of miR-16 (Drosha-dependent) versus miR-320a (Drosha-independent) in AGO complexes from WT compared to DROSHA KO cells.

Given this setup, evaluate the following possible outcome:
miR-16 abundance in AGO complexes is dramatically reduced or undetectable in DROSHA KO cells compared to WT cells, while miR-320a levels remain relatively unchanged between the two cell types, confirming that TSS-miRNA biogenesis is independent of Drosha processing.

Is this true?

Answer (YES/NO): NO